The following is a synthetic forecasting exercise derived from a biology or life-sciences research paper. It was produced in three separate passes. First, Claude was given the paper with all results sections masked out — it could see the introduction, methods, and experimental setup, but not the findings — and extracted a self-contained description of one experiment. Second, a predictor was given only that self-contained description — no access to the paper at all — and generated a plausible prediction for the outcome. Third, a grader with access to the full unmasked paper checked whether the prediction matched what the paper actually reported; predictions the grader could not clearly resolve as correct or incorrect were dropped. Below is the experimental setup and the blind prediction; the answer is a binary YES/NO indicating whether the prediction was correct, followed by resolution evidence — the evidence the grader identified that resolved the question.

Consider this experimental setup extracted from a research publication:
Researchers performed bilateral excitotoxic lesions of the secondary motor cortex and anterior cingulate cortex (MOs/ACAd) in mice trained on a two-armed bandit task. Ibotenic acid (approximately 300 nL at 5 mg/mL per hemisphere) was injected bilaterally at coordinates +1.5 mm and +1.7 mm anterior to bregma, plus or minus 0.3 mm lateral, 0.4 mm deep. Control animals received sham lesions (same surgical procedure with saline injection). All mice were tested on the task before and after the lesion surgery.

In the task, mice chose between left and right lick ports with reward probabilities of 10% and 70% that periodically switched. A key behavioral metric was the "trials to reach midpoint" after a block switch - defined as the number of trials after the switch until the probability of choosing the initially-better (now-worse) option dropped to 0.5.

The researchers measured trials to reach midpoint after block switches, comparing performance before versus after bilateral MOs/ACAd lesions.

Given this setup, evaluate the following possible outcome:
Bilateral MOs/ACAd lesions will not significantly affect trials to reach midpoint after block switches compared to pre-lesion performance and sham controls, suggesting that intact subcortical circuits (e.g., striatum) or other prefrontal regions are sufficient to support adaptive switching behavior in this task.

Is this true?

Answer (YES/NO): YES